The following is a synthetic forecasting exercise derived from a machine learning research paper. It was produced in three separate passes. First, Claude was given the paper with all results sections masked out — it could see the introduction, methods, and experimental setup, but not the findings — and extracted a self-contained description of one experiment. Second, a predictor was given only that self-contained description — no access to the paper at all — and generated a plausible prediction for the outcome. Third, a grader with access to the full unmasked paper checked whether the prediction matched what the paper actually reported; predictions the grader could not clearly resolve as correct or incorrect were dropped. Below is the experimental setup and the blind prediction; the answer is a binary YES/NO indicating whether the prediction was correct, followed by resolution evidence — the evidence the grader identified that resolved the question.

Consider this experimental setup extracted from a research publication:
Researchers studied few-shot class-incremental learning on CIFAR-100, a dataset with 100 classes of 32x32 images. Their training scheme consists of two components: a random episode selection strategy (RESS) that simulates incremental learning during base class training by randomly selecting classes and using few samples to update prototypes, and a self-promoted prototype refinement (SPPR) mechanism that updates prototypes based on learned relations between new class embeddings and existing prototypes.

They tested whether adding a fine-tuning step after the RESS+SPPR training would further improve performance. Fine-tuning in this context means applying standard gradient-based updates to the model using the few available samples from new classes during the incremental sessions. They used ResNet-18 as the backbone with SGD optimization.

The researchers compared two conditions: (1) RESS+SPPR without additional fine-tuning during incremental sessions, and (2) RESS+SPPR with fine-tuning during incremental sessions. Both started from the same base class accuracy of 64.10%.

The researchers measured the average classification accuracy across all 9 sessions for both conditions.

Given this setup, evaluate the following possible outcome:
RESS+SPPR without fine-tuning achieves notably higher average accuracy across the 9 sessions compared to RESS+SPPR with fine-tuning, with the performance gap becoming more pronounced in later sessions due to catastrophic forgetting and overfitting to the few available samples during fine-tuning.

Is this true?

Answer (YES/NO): NO